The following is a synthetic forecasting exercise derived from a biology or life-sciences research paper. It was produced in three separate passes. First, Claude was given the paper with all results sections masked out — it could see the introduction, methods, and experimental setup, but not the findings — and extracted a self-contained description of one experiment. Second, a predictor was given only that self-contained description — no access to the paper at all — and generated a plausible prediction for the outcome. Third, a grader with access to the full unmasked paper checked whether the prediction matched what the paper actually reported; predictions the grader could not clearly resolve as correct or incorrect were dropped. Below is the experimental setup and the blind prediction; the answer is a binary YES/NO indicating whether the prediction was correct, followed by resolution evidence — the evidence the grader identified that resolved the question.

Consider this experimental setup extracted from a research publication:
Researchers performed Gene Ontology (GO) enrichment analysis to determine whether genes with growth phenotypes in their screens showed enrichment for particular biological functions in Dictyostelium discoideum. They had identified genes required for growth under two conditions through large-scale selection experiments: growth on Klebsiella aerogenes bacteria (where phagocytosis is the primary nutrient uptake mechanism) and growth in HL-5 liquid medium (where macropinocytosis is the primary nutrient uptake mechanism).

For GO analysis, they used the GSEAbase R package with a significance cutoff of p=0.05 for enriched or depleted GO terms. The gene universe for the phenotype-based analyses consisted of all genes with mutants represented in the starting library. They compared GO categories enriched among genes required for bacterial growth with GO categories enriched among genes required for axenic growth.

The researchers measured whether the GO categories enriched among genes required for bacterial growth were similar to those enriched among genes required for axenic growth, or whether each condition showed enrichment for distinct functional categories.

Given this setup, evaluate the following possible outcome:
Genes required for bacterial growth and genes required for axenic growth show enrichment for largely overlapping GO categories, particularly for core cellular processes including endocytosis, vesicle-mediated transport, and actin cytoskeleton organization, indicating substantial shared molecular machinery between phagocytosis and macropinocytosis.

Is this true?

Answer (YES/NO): NO